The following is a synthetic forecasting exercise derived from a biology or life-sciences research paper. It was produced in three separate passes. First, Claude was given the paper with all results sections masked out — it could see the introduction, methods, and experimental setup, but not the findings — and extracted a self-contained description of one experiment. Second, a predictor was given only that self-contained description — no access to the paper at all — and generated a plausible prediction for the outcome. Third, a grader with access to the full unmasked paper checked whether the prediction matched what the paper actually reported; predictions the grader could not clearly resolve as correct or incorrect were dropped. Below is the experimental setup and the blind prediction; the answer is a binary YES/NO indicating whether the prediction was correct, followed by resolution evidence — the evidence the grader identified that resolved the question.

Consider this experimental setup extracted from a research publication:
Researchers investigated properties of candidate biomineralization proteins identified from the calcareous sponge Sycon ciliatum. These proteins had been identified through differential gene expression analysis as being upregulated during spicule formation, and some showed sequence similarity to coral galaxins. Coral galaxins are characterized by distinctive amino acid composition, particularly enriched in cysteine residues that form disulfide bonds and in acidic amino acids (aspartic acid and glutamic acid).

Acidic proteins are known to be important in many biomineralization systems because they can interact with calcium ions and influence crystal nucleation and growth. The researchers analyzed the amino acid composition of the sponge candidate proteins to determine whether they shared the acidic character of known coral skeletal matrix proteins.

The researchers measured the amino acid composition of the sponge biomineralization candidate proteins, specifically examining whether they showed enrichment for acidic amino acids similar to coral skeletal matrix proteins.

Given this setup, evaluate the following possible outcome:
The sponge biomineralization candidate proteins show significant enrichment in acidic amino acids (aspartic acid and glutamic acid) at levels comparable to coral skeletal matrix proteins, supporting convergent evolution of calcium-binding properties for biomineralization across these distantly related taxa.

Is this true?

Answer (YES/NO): NO